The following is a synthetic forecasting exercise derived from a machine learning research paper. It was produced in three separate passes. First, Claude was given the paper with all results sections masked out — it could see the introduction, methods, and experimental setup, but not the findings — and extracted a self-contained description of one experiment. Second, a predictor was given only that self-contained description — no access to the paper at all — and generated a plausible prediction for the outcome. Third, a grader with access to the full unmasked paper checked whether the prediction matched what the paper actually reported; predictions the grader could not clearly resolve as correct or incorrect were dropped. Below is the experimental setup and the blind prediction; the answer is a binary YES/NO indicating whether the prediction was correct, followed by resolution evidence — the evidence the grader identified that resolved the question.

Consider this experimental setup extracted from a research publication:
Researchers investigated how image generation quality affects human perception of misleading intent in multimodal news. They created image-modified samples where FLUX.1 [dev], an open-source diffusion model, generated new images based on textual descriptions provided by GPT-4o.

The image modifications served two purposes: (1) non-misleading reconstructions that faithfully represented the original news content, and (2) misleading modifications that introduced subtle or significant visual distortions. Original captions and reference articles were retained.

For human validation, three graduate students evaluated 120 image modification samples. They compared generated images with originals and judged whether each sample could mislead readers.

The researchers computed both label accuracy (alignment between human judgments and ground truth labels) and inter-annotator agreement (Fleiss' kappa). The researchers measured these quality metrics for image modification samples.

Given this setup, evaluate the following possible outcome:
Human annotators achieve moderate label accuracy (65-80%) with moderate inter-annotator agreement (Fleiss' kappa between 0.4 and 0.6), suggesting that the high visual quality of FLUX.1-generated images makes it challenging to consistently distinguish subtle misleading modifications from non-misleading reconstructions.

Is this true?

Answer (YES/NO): NO